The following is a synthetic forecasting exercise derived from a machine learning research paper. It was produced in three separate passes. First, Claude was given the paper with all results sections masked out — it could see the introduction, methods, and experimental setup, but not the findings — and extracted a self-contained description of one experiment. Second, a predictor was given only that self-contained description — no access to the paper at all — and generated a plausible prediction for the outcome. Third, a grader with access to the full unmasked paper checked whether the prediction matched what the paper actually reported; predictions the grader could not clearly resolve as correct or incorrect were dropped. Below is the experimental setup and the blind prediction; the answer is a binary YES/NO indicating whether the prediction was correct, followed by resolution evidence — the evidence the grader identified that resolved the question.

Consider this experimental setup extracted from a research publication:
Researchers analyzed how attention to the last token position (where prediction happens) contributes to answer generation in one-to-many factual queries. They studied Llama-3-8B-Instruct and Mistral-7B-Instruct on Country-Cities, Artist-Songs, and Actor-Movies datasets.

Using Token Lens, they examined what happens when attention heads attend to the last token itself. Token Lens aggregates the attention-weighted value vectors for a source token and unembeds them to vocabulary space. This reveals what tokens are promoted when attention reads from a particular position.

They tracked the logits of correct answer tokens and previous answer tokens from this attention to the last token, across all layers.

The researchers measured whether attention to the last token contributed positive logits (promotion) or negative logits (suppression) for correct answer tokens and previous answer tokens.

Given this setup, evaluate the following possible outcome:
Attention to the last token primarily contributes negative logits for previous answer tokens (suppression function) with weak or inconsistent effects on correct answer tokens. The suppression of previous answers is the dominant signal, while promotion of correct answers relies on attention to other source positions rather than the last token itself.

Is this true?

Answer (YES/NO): NO